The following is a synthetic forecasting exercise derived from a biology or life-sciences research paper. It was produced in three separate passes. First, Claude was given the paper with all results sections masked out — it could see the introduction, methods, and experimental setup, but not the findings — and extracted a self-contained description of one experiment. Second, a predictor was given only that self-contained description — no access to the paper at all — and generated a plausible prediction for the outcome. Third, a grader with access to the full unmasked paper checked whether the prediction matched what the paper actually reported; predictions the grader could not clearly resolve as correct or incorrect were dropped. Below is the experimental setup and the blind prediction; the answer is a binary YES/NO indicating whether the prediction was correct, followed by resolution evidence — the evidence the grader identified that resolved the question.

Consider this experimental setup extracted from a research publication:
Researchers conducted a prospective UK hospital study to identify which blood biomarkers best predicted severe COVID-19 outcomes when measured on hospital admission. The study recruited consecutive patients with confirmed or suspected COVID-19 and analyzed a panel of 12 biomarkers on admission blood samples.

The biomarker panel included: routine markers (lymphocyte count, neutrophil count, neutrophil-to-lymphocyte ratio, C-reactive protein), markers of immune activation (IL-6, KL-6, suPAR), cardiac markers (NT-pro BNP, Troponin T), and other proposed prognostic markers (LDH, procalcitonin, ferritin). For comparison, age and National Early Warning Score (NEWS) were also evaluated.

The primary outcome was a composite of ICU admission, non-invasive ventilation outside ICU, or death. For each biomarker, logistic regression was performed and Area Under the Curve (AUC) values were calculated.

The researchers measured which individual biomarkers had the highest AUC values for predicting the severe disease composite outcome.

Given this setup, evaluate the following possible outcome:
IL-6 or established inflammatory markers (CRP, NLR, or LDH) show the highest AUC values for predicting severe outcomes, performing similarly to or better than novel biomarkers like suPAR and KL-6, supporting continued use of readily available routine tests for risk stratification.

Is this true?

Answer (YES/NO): NO